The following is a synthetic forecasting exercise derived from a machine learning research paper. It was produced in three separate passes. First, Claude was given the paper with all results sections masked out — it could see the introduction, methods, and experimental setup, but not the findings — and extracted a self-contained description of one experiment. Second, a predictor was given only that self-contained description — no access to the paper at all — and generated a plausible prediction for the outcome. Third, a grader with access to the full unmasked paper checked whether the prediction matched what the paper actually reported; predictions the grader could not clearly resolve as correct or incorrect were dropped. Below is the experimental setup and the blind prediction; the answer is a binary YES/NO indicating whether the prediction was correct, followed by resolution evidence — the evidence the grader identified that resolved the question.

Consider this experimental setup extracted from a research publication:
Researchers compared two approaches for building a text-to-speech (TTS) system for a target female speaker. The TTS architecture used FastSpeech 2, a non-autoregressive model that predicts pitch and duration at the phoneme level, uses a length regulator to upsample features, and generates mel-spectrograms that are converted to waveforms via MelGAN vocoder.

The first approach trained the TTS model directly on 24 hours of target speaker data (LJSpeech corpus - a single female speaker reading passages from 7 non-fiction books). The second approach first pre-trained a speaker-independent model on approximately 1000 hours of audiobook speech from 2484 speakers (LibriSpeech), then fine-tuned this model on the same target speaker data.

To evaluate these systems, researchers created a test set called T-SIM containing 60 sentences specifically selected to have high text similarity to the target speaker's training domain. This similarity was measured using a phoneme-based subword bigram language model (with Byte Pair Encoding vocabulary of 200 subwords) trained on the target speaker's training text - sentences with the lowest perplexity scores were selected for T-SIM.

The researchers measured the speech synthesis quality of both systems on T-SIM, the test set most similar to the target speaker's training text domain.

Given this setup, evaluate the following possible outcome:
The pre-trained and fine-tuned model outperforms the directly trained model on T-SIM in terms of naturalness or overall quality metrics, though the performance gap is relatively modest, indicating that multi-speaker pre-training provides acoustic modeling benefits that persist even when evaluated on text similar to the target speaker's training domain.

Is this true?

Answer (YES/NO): NO